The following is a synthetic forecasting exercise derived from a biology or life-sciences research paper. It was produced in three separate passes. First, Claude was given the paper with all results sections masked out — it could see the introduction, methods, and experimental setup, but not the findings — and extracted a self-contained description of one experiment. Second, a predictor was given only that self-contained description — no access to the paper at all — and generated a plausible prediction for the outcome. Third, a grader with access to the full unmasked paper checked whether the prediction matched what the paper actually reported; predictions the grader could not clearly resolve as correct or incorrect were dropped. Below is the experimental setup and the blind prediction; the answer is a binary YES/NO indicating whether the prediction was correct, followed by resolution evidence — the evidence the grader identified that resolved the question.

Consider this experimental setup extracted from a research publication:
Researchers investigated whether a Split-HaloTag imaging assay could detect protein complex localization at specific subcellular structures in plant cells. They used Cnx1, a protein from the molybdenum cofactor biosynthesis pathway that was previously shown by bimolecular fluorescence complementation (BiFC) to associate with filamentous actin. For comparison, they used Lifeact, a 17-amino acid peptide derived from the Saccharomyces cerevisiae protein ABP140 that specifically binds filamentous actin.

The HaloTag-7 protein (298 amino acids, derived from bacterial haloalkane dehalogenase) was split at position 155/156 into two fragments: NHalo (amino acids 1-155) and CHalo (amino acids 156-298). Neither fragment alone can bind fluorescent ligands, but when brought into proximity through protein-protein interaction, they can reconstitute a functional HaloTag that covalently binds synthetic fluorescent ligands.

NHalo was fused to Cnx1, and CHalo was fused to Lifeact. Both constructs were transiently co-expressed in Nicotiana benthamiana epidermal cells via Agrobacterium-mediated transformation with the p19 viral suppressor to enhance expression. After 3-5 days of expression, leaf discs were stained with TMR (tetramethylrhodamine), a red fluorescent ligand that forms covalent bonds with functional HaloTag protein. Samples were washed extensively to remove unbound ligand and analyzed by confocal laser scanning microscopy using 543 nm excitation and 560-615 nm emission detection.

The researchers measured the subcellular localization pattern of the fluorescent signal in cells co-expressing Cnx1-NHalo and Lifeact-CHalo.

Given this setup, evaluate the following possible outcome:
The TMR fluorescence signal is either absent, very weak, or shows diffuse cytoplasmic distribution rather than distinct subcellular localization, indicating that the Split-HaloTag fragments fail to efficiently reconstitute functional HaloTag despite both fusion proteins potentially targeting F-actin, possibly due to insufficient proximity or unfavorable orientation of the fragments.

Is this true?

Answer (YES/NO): NO